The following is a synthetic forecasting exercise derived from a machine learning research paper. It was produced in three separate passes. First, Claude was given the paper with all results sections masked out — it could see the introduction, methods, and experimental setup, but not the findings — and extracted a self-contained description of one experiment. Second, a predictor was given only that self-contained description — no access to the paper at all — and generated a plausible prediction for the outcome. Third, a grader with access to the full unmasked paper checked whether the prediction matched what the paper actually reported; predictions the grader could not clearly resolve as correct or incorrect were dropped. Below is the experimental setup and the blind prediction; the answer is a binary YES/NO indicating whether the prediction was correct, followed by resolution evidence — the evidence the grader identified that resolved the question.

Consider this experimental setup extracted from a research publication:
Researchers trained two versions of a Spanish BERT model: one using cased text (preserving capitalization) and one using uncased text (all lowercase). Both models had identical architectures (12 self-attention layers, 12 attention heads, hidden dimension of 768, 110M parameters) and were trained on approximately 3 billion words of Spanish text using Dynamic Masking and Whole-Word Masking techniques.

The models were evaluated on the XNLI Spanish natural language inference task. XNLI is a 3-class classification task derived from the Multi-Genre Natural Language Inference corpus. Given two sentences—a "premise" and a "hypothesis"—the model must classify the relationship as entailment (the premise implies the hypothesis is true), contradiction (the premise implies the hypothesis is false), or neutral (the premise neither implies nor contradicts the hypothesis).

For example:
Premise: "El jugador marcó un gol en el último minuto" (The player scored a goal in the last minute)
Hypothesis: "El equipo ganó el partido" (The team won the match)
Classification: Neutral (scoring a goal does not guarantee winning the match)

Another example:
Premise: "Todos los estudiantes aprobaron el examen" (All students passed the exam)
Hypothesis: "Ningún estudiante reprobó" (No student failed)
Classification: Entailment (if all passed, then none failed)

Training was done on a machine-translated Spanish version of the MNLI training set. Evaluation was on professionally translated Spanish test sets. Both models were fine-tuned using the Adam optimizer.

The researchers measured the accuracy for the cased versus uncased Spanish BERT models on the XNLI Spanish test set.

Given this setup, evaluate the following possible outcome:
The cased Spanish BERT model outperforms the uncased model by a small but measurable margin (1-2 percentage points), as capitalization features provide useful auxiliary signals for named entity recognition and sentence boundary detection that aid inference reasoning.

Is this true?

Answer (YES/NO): YES